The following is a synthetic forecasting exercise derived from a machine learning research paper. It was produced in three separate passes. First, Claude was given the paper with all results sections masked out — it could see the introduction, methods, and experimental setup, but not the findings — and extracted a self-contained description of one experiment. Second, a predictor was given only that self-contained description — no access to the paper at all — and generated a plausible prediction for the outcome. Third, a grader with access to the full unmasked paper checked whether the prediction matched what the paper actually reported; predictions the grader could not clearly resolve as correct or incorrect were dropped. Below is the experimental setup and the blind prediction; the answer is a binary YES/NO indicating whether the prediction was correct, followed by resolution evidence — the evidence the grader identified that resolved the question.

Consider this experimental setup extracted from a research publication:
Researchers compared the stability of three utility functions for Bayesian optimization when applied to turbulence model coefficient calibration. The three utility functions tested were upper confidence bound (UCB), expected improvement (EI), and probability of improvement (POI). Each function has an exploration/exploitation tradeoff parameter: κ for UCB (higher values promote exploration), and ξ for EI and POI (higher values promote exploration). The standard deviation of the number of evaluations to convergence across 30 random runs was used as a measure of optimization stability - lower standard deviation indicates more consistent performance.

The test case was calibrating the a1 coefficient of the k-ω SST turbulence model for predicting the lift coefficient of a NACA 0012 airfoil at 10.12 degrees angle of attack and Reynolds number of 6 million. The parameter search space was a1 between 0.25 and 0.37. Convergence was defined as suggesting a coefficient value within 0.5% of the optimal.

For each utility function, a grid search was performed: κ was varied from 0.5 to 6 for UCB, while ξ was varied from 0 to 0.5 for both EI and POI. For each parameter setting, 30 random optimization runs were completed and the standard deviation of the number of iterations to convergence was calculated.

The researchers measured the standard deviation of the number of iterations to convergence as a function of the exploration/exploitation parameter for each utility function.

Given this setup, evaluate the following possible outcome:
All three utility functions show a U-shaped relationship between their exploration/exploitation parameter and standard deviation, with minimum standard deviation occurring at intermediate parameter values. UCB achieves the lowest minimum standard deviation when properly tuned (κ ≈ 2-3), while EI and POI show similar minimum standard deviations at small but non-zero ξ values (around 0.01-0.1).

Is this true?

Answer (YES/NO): NO